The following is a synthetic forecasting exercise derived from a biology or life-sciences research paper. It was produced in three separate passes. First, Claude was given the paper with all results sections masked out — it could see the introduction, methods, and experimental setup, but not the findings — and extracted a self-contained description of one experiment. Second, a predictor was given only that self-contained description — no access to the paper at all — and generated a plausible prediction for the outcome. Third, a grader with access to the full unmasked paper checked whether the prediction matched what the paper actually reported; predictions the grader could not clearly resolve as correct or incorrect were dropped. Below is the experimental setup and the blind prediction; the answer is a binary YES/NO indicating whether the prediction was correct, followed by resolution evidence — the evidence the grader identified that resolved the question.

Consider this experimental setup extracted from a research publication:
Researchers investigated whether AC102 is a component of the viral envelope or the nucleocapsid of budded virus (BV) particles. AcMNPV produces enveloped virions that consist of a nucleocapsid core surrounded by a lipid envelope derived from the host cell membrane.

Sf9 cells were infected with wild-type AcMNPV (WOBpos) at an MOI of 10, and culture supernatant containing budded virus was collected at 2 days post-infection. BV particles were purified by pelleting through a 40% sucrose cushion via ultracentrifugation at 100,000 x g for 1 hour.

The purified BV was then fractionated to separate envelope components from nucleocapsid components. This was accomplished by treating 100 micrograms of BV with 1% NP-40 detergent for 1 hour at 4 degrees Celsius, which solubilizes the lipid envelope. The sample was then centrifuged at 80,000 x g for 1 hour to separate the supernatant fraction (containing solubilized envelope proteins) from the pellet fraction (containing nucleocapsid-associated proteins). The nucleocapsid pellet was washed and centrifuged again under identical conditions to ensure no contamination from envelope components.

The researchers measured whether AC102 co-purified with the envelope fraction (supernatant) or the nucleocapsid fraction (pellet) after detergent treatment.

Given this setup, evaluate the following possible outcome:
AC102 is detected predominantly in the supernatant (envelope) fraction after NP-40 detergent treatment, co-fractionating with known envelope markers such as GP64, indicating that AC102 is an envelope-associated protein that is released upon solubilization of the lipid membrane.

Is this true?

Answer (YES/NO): NO